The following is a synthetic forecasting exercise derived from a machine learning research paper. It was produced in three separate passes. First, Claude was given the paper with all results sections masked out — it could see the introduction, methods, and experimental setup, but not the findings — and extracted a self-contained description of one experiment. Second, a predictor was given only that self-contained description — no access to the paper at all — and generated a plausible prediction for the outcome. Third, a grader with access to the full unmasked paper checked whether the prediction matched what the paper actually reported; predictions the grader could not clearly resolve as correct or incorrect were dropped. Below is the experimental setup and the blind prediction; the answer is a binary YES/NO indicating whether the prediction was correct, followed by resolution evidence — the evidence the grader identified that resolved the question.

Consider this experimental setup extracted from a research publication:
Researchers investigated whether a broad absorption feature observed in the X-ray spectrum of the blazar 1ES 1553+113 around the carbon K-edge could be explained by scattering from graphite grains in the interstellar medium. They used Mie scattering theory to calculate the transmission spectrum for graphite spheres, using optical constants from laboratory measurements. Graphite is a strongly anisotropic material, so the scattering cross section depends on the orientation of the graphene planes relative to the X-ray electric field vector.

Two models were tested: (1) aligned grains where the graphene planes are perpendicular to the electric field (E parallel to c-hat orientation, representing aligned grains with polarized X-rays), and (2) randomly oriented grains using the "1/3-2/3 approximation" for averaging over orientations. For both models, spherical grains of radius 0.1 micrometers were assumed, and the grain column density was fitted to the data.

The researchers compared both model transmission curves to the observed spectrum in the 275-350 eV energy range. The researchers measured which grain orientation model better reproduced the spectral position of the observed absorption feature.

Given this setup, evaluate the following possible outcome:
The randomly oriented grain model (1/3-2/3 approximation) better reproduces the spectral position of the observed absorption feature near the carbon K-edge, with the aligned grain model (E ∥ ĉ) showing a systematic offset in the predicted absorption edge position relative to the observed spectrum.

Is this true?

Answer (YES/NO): NO